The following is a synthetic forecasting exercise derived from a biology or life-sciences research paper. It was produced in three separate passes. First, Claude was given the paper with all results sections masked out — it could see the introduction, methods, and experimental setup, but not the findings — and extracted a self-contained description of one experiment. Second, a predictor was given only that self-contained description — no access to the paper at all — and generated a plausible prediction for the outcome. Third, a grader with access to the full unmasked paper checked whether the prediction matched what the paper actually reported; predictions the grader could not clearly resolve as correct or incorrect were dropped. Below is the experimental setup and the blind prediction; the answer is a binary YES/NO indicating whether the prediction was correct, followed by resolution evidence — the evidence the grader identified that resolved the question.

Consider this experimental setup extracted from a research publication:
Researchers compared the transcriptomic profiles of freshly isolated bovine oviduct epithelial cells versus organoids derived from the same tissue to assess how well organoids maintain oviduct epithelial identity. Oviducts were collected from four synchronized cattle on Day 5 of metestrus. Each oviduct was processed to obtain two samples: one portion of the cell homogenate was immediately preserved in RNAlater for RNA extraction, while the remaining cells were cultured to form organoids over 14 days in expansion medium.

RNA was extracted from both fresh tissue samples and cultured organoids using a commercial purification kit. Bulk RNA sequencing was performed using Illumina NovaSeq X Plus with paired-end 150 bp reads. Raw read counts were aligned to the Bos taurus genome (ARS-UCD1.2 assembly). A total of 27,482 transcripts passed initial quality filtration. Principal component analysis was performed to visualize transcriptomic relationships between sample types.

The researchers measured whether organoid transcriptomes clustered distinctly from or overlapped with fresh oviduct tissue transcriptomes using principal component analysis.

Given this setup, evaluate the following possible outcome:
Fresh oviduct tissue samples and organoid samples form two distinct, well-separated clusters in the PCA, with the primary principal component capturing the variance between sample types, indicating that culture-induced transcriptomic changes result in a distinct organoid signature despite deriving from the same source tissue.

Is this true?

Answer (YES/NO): NO